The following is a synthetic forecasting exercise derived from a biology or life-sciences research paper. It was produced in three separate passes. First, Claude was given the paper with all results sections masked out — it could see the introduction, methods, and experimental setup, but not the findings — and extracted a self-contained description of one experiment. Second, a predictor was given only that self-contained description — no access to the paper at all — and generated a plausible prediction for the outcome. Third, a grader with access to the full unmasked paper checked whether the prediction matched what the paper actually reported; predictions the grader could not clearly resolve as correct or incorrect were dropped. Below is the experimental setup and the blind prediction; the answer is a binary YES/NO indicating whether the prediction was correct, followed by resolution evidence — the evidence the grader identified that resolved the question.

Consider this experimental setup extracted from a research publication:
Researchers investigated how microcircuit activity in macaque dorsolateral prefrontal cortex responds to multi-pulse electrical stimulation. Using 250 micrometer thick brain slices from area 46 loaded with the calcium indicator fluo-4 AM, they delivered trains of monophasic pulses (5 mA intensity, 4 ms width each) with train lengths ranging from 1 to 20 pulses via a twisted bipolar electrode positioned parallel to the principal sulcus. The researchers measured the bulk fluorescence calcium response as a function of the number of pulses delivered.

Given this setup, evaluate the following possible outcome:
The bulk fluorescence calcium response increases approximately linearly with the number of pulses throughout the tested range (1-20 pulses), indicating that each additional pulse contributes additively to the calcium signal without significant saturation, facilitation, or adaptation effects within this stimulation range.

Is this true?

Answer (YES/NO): YES